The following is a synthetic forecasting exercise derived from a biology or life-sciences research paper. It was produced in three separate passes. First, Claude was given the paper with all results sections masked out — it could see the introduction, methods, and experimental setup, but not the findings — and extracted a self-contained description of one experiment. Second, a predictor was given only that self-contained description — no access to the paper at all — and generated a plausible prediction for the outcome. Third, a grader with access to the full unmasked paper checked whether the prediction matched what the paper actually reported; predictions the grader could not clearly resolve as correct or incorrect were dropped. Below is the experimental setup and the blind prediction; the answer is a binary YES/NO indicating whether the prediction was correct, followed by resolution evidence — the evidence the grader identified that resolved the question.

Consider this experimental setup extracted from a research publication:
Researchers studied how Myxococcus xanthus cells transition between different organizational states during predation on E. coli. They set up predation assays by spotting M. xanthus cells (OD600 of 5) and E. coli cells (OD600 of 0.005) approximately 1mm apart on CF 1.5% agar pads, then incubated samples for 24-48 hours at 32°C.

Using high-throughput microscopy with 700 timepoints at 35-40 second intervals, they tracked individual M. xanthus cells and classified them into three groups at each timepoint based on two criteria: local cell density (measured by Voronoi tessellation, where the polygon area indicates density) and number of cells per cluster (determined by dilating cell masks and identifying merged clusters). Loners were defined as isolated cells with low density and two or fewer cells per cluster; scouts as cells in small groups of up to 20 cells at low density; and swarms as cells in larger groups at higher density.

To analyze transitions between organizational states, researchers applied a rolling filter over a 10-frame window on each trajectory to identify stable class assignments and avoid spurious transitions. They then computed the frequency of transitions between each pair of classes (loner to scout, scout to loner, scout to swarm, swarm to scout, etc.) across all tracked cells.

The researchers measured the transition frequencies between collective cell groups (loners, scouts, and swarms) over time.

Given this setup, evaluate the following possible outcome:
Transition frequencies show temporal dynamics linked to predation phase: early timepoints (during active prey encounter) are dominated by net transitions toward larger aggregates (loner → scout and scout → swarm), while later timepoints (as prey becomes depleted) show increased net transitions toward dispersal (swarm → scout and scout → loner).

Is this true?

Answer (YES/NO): NO